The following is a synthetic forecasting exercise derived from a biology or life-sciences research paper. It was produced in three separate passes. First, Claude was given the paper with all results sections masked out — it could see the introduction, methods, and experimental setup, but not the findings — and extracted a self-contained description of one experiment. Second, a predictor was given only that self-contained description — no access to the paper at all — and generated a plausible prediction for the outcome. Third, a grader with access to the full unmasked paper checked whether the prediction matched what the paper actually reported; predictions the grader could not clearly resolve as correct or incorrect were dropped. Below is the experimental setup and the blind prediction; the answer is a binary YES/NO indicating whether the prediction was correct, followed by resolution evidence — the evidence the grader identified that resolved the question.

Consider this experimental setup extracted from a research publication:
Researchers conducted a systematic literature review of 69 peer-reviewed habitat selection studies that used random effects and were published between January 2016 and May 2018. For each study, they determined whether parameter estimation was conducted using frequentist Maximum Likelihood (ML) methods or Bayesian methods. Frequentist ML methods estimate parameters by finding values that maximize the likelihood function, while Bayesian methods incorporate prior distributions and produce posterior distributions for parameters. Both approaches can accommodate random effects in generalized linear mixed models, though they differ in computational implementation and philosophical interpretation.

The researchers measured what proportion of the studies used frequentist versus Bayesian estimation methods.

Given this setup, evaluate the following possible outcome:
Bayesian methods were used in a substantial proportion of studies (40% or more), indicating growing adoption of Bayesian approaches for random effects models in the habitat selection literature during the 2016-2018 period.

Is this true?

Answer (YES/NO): NO